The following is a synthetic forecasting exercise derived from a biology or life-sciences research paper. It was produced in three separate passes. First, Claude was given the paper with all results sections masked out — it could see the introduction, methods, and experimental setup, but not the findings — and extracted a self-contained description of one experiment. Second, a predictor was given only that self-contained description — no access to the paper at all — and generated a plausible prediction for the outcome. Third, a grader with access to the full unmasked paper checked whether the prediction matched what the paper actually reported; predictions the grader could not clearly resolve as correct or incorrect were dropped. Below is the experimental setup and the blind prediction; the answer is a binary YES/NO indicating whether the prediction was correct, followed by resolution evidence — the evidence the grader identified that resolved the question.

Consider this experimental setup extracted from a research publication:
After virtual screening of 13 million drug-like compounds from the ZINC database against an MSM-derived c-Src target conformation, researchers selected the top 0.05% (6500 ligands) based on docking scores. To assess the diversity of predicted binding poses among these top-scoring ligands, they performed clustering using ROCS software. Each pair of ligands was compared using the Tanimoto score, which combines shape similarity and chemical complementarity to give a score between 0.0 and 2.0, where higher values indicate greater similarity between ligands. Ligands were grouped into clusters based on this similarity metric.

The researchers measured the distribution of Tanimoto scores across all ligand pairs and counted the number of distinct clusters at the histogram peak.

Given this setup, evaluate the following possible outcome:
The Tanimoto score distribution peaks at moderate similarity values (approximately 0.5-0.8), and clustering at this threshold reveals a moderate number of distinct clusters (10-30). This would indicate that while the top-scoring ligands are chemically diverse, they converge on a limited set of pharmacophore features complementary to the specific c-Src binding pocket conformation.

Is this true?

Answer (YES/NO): NO